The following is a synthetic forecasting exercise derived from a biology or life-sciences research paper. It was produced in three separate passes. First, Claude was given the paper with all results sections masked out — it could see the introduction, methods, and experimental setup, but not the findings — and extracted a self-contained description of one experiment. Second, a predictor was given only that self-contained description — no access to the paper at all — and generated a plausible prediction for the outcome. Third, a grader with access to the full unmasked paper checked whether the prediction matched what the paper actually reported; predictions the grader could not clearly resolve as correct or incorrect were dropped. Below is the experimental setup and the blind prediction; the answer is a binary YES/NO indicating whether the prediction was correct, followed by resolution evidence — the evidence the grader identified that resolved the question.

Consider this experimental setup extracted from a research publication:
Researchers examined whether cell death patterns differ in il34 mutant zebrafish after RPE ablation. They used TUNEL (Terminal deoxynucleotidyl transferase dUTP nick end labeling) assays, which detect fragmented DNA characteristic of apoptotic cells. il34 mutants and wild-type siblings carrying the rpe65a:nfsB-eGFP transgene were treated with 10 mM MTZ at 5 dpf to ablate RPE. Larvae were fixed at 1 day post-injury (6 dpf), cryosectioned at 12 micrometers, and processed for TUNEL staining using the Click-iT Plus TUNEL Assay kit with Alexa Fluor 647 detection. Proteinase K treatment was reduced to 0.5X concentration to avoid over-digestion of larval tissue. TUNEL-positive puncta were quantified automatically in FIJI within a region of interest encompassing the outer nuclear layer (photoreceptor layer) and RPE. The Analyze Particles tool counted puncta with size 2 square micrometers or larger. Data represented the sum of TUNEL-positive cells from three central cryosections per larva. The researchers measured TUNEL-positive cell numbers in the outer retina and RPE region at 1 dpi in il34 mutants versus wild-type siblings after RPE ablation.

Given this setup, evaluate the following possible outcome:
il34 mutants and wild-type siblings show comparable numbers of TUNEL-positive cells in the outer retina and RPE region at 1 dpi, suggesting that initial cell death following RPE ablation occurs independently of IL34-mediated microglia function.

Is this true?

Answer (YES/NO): YES